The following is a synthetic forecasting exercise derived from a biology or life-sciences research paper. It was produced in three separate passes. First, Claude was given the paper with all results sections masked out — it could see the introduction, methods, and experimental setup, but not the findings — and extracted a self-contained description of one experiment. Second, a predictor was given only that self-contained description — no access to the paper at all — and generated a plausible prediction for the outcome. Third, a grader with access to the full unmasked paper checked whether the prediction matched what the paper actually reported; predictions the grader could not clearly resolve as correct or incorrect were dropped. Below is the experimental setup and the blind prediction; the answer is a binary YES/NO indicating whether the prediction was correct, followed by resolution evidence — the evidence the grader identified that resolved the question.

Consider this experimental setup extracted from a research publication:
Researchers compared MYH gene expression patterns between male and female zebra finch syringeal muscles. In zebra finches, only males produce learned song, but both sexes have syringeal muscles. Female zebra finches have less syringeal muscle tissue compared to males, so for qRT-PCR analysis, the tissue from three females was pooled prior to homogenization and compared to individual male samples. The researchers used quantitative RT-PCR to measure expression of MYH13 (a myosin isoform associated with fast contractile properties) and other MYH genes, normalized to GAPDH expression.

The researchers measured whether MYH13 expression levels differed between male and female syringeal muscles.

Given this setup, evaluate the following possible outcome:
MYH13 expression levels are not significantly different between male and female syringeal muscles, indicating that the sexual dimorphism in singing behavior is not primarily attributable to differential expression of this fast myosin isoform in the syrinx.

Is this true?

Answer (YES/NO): NO